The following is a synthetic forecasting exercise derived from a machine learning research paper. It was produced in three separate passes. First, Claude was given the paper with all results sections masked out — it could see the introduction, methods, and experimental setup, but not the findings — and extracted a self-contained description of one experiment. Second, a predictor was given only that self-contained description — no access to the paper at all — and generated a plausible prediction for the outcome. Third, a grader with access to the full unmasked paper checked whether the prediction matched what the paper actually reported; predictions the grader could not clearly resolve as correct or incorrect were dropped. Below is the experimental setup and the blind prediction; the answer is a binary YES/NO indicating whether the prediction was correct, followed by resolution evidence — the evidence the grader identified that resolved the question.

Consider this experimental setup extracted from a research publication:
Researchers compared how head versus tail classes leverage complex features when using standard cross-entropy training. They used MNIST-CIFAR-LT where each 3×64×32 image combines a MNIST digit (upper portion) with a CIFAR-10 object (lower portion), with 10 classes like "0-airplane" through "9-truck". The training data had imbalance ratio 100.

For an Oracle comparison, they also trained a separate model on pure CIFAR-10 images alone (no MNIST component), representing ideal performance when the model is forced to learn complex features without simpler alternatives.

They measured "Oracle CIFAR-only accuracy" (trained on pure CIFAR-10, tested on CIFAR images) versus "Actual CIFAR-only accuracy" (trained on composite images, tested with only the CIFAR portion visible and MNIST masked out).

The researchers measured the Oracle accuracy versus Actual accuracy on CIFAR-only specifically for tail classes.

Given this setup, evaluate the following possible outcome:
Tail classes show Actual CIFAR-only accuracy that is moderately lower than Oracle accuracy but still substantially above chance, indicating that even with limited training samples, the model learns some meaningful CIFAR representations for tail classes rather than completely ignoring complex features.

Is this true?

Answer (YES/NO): NO